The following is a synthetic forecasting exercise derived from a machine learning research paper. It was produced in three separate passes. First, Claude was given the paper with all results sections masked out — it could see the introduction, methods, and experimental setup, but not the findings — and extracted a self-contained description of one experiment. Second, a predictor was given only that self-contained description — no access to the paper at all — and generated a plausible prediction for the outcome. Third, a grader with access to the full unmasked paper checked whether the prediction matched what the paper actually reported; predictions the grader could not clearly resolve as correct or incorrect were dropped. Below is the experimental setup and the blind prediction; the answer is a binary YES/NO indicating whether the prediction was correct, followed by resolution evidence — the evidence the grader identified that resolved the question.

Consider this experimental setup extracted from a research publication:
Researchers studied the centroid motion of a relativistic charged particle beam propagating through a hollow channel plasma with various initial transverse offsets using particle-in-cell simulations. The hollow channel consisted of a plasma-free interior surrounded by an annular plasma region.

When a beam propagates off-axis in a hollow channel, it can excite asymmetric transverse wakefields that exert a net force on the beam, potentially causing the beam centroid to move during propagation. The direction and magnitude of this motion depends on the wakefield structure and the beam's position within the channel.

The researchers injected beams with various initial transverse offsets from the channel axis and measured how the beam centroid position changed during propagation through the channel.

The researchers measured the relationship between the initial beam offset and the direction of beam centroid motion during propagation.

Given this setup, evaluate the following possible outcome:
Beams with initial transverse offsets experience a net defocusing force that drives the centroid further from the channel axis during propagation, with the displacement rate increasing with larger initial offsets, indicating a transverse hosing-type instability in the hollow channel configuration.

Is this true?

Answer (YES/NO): NO